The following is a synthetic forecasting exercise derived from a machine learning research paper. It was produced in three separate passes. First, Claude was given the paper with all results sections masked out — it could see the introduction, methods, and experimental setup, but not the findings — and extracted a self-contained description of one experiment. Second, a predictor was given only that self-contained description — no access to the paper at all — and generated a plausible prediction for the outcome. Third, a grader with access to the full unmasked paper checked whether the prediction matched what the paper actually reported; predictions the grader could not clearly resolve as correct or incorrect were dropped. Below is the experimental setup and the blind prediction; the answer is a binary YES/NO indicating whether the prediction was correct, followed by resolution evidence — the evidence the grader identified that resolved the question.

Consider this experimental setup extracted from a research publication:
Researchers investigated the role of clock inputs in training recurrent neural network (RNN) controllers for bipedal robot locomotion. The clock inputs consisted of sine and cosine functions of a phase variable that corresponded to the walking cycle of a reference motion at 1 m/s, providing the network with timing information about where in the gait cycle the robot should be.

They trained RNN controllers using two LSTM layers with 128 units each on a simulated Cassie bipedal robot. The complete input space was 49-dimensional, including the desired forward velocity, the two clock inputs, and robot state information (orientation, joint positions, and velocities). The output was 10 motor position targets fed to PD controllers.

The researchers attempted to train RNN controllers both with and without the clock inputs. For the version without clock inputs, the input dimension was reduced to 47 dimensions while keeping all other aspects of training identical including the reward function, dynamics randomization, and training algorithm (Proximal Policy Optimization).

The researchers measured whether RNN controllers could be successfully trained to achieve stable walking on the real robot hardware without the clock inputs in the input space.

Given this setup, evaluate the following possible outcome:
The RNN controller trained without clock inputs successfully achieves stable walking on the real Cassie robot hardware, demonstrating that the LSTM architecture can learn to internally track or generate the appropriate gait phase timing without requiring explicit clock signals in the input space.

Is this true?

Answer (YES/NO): NO